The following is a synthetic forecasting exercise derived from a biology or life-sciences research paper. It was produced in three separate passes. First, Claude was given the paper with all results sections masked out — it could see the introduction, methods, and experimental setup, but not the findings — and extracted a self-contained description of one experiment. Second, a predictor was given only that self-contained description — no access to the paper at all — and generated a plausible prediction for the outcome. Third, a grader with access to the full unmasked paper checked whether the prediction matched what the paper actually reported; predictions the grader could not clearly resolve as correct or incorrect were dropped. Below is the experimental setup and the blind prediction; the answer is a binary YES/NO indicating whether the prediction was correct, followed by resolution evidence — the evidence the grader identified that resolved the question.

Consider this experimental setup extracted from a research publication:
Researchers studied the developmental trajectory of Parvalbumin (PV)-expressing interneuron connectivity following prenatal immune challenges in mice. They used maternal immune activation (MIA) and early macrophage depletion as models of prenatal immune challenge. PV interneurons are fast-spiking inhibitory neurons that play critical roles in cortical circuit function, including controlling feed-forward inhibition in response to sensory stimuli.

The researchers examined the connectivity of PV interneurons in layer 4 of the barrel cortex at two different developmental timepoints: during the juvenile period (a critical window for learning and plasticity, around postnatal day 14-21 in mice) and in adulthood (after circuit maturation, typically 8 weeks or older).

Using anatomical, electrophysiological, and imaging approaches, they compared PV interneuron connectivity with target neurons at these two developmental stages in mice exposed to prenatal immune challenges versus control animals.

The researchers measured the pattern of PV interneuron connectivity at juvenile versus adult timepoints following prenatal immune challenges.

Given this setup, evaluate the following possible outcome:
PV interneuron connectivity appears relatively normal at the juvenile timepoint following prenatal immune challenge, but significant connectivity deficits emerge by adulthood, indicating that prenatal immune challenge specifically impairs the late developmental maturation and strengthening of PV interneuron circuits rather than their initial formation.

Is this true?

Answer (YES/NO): NO